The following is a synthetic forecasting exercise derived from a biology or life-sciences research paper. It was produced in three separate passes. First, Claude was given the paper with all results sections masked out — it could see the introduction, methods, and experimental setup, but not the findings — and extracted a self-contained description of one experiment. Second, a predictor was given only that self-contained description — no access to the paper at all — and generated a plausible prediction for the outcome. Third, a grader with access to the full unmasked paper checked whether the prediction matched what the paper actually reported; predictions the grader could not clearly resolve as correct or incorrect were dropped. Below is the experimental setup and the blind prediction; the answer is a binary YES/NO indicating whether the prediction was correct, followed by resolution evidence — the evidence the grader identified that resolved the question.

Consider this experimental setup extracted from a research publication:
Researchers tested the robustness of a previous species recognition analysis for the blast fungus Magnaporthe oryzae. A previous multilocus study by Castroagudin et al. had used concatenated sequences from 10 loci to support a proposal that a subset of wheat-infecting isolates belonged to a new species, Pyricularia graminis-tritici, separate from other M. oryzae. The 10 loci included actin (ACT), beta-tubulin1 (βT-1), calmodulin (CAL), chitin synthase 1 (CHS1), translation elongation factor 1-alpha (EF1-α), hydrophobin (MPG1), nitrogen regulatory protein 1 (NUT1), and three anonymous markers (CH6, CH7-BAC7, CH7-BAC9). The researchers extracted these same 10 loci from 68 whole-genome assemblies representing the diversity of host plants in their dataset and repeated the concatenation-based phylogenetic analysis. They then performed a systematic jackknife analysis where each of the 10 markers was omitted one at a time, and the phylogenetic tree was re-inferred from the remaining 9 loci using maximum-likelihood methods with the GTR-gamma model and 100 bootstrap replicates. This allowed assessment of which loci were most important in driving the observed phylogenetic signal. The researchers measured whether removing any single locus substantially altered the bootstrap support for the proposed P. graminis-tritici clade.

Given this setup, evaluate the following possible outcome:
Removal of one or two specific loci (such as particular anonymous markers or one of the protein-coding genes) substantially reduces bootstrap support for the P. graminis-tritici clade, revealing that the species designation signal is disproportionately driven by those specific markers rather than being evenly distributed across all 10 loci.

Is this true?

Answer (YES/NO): YES